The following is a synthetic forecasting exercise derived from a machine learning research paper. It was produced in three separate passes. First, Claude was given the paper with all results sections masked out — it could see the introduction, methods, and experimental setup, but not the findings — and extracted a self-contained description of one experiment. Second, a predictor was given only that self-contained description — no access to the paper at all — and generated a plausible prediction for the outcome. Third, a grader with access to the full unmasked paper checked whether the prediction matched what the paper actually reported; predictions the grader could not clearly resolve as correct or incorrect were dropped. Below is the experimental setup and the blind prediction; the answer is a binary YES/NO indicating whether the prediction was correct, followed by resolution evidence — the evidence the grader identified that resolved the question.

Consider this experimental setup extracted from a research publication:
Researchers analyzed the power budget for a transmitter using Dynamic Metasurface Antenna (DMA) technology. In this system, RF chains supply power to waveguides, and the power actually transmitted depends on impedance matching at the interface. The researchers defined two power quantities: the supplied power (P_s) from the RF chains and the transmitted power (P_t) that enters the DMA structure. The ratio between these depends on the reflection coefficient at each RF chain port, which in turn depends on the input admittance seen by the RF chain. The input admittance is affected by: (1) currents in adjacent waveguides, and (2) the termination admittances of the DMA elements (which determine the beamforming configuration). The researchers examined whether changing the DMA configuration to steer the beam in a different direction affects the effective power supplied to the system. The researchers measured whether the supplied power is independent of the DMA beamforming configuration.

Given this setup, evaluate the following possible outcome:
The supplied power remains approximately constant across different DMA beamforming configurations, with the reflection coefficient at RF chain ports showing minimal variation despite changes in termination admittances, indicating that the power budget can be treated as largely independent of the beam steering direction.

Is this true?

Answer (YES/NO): NO